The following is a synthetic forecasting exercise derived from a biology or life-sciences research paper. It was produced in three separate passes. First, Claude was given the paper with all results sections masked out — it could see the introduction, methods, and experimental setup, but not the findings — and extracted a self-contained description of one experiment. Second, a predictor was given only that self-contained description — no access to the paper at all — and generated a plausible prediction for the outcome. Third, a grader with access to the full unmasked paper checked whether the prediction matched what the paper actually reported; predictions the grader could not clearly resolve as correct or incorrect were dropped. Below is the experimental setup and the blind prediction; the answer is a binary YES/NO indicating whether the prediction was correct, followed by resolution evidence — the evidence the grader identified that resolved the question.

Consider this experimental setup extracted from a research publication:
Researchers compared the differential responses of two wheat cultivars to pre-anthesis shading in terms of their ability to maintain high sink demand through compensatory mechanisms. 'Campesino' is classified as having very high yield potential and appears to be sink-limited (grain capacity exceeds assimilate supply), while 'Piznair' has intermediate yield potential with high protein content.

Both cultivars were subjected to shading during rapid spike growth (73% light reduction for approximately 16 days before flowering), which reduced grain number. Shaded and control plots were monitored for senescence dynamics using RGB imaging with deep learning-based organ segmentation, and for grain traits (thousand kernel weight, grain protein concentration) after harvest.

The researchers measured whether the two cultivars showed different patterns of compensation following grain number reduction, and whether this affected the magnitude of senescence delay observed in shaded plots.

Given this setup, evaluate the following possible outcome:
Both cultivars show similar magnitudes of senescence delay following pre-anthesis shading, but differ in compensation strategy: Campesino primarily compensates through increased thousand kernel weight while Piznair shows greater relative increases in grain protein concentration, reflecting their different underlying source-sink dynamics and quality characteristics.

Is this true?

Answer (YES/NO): NO